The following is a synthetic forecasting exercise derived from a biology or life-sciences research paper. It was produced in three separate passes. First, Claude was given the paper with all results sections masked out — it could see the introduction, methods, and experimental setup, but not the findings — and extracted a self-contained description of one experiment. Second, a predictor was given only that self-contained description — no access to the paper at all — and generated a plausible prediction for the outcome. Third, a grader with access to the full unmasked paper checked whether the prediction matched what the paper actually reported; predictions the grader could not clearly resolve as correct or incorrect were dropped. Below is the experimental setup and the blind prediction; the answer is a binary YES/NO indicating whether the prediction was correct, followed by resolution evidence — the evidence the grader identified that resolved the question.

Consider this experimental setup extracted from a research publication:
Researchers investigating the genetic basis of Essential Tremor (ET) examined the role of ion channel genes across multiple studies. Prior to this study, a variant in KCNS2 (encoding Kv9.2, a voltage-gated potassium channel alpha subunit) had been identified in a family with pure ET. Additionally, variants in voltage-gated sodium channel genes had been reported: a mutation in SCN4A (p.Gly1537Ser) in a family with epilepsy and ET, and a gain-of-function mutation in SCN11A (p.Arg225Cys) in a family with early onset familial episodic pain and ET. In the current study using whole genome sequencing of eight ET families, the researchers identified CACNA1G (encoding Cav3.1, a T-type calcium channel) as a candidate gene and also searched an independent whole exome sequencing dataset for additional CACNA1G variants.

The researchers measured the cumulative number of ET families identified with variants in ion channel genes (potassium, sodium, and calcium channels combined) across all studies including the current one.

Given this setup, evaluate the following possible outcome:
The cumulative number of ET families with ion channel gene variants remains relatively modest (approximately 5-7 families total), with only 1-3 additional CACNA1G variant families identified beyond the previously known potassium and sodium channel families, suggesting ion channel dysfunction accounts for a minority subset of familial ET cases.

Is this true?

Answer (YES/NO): YES